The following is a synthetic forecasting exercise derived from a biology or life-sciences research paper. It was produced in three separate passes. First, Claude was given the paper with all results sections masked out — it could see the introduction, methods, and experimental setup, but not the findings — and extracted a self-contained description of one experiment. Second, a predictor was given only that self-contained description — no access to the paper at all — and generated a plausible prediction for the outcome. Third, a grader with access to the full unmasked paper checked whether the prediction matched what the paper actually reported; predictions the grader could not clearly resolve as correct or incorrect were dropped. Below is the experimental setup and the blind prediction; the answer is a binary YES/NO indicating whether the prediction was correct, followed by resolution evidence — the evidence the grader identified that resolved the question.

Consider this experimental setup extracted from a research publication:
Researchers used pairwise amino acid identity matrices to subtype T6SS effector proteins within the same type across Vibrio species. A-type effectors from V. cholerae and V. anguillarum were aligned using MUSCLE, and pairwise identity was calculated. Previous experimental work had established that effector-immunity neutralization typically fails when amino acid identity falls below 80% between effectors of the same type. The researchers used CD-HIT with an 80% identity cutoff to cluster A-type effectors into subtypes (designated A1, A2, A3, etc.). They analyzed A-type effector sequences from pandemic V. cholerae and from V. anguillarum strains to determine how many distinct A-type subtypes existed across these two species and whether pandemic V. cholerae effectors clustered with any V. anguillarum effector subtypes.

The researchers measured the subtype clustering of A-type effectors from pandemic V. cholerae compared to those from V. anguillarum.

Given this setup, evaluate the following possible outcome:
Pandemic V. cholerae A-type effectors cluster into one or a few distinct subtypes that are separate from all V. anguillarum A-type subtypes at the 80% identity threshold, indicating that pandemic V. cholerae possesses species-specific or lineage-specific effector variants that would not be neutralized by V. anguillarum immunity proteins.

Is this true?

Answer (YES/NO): NO